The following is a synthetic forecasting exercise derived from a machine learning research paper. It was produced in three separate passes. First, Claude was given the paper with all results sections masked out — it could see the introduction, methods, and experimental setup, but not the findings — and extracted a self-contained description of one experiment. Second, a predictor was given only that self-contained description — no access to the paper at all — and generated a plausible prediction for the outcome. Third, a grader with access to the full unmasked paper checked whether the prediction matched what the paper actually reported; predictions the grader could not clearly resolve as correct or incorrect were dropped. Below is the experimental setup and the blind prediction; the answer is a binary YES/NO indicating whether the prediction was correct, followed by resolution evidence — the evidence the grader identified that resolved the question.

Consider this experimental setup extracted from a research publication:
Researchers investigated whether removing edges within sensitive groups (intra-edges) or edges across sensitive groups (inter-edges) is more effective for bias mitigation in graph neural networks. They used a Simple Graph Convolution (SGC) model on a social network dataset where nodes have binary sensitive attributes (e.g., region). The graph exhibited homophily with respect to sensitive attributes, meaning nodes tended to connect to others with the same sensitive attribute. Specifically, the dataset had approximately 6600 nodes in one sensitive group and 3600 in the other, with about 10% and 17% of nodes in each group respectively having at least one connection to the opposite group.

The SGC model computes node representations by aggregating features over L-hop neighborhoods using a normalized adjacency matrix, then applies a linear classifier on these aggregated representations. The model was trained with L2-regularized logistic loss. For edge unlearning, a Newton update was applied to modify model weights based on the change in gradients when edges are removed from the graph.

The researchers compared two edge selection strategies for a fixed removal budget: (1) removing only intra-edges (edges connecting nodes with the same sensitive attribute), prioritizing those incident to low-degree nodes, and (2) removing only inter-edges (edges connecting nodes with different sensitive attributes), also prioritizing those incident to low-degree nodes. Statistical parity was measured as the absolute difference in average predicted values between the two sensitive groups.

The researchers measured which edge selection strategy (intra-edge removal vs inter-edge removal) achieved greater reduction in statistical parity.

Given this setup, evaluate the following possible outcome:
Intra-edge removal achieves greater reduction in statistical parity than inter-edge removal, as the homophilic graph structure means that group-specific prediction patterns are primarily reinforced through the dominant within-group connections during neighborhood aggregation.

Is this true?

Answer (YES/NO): YES